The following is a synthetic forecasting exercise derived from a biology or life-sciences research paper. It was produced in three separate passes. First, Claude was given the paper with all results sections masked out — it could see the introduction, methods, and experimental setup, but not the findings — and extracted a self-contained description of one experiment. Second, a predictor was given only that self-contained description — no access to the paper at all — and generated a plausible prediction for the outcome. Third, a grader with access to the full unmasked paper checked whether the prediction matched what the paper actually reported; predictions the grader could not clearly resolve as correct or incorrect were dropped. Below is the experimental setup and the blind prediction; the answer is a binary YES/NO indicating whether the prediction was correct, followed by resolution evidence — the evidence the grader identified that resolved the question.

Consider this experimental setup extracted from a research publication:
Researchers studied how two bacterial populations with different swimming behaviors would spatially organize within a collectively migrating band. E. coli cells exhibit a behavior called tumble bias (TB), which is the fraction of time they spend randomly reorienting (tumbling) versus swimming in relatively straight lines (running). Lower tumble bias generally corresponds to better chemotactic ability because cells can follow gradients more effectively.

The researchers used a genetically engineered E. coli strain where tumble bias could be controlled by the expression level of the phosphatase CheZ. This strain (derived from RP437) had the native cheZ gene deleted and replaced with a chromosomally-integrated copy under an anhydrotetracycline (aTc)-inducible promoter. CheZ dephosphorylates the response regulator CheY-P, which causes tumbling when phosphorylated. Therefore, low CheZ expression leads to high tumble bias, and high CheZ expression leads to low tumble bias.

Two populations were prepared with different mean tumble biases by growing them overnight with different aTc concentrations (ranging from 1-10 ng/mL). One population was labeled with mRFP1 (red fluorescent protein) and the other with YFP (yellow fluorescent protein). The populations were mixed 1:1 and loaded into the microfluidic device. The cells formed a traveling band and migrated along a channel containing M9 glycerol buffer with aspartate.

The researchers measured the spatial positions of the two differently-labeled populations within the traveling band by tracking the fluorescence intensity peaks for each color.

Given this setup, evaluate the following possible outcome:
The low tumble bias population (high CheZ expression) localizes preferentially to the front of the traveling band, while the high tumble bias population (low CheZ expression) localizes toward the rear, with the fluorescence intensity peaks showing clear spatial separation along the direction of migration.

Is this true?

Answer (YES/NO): YES